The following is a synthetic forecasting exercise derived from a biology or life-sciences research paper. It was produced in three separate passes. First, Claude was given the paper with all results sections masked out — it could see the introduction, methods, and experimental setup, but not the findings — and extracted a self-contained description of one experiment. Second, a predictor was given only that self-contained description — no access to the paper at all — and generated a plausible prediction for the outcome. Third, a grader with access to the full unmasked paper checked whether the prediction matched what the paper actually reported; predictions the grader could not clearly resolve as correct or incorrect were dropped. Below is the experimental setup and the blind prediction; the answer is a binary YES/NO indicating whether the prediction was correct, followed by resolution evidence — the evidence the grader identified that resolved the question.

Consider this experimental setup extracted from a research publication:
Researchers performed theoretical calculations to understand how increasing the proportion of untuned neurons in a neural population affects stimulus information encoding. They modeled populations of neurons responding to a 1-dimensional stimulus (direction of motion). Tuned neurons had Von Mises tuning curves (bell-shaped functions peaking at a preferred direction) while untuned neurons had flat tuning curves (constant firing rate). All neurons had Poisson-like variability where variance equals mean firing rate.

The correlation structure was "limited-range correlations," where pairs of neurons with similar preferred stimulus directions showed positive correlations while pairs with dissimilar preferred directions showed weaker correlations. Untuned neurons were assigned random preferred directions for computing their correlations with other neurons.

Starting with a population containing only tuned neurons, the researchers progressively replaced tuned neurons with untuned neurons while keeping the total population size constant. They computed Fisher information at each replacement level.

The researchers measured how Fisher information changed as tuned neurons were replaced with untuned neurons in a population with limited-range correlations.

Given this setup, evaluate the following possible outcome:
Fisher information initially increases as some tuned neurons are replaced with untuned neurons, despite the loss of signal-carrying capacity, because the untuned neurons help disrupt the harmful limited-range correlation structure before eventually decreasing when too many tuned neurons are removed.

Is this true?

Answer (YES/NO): NO